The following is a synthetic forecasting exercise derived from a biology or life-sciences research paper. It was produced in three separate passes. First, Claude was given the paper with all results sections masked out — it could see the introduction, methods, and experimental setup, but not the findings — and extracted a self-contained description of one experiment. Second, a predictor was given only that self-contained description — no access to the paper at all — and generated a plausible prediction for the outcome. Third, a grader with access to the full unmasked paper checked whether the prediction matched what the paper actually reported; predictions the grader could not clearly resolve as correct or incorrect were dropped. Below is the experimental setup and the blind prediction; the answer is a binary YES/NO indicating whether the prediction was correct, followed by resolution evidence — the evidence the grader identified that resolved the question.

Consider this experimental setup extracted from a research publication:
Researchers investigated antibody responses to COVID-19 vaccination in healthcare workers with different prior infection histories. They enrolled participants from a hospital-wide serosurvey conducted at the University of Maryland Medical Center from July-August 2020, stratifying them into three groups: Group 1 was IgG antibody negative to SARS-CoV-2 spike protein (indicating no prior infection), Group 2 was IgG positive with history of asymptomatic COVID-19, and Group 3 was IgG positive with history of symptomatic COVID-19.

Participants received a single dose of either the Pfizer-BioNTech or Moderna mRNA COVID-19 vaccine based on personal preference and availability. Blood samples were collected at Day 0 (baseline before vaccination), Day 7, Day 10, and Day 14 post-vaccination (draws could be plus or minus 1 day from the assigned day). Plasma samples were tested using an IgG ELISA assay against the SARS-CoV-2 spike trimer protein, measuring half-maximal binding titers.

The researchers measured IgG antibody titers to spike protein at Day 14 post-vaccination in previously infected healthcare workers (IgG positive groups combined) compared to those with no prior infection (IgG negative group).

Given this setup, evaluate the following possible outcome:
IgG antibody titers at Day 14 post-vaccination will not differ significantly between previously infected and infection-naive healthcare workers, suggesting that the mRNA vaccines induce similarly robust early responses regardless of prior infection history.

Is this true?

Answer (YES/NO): NO